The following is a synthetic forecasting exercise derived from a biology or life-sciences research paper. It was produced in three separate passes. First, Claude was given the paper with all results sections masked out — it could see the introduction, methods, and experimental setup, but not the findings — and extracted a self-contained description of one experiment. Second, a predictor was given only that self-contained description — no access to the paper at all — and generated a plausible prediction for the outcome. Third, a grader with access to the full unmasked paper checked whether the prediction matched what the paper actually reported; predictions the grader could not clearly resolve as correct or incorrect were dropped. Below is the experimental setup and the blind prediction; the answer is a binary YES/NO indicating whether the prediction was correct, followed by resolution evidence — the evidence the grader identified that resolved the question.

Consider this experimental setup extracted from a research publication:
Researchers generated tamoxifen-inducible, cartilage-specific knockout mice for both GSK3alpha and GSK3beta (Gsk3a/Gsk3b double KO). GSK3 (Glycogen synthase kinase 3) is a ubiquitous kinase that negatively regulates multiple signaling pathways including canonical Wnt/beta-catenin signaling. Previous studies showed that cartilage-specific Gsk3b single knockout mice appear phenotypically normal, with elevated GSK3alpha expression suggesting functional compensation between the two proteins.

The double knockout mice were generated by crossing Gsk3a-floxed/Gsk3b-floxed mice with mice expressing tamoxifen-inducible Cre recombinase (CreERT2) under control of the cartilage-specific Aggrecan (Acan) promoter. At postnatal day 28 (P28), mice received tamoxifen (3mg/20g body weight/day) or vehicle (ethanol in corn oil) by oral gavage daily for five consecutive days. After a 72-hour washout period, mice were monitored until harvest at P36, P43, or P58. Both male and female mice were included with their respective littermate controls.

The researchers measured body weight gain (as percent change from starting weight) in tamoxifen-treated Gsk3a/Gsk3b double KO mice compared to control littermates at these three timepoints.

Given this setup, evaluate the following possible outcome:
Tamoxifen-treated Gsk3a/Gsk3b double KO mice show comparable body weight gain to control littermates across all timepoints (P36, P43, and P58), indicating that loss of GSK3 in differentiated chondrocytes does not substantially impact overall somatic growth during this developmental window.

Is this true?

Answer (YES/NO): NO